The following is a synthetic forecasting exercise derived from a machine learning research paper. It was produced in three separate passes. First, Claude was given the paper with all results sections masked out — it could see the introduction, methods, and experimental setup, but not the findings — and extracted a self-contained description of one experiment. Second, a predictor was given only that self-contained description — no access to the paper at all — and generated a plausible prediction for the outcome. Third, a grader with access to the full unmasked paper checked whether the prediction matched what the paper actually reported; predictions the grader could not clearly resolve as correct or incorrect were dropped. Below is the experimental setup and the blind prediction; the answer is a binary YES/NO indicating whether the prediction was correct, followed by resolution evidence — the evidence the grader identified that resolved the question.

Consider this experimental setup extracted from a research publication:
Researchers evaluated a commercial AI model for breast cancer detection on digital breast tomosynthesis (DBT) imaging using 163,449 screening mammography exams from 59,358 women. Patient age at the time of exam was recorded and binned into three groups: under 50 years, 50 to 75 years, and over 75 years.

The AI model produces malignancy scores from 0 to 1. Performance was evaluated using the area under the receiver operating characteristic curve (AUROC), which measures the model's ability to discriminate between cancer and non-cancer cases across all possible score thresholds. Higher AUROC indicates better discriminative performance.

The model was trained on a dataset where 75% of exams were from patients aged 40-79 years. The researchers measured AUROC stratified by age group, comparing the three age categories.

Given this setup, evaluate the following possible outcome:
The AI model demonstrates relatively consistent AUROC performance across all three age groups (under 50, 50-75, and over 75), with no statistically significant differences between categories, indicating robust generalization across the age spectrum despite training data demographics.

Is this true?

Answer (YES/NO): YES